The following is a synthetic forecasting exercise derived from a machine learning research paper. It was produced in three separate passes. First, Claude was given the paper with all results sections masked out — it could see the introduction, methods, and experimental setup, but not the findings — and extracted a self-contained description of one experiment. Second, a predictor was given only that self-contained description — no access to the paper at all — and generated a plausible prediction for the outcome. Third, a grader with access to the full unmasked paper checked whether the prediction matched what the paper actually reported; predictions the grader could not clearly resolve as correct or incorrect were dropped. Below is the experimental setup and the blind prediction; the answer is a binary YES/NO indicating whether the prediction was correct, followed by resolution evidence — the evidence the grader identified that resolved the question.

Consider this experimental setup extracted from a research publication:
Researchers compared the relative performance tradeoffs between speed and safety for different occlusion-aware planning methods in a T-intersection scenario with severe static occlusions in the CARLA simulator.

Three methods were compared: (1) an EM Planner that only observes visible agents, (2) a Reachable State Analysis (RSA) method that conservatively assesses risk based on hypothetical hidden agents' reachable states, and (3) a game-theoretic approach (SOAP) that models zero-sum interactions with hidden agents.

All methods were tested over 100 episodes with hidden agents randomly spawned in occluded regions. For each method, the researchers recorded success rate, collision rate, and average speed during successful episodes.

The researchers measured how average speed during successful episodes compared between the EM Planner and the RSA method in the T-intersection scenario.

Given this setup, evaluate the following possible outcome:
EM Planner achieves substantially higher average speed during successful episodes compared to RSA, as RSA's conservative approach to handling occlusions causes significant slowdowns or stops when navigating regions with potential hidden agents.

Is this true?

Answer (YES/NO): YES